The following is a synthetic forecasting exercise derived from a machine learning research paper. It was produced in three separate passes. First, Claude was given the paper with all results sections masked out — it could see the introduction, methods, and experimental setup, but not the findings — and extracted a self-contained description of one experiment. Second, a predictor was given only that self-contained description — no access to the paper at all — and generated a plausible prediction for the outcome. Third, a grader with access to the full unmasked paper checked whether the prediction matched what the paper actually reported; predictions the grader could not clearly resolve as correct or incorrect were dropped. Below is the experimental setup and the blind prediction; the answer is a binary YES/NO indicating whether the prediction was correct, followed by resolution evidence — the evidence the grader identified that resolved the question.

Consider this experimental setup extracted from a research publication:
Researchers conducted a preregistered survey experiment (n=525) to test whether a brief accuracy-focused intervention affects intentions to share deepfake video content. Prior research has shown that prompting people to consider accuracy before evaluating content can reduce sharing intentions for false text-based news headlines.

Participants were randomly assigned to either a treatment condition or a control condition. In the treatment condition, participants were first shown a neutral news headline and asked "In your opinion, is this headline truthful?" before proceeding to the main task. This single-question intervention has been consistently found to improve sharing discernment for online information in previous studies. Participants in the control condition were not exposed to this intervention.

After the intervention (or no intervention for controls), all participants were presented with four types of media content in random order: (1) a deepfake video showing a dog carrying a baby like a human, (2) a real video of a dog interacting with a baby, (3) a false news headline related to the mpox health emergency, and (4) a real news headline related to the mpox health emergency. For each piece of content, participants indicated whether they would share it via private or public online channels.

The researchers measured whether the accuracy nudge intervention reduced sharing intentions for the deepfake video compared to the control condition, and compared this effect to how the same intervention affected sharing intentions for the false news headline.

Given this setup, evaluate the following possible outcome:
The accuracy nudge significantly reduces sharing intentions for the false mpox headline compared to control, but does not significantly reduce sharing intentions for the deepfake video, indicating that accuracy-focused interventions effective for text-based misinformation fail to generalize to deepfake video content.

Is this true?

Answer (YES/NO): YES